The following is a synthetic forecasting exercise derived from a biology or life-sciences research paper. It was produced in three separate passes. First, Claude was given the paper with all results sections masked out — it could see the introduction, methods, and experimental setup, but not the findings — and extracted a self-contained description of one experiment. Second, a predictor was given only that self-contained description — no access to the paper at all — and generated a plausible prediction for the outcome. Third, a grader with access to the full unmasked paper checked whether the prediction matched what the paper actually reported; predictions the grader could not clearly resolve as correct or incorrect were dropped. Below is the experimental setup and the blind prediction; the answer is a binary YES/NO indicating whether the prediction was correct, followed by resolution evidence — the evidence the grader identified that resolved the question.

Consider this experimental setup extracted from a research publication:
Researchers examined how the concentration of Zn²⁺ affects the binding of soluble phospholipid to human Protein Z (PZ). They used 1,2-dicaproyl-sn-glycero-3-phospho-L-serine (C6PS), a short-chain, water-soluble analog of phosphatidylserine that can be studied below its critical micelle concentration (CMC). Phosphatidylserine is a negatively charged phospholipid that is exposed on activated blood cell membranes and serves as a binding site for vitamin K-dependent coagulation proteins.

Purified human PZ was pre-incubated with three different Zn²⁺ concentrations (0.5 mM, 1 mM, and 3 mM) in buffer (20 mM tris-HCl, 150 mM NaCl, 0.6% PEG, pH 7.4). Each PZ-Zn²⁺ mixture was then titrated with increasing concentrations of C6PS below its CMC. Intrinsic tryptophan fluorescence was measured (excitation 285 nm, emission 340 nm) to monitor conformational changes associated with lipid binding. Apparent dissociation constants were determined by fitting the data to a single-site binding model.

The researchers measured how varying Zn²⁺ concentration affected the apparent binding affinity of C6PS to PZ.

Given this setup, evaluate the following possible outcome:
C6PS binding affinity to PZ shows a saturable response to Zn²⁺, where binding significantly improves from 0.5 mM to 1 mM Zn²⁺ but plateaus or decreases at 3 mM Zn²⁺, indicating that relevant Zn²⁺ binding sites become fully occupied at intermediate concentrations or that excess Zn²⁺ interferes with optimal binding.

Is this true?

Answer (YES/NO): NO